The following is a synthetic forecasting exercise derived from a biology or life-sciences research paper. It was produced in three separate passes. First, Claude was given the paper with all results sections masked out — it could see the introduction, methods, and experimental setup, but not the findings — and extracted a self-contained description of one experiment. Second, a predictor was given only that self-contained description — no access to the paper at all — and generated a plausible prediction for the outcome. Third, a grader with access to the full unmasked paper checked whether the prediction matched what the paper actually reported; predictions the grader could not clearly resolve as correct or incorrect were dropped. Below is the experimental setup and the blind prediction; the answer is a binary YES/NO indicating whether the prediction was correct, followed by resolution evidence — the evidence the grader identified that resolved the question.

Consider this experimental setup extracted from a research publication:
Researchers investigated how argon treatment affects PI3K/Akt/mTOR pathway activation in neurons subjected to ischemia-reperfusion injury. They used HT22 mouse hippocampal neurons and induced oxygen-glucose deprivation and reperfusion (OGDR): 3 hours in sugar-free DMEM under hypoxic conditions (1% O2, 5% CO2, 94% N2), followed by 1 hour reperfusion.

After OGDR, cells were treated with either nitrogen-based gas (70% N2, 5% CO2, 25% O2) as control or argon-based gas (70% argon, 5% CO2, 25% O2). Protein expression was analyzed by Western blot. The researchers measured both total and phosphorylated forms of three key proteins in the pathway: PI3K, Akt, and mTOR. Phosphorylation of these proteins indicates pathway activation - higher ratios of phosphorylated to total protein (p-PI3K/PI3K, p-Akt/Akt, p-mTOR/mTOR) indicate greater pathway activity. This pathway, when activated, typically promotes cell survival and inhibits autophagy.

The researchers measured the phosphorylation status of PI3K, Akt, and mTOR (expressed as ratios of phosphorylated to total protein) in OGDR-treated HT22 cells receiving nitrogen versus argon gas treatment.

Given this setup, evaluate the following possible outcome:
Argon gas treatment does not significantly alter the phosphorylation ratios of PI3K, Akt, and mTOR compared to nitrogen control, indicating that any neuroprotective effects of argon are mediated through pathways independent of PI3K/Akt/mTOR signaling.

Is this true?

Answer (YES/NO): NO